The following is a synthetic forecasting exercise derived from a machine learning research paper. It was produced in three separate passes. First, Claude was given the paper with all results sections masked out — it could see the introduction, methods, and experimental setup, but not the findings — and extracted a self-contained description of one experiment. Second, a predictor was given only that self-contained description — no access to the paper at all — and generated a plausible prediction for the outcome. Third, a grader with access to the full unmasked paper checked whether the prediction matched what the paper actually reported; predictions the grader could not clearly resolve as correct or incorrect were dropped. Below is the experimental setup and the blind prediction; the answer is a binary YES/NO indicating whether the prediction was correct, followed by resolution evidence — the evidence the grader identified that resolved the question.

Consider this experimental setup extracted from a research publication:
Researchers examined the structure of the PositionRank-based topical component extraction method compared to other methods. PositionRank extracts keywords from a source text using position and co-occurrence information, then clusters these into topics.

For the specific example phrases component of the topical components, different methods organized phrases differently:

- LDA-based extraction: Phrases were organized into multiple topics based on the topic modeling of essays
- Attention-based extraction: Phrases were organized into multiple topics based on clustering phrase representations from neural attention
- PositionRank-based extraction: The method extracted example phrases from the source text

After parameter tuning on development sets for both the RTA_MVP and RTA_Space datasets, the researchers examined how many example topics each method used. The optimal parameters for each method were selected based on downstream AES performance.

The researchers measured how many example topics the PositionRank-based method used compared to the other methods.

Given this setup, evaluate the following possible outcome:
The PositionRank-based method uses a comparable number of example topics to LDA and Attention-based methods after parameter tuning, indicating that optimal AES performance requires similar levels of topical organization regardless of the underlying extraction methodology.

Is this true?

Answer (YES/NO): NO